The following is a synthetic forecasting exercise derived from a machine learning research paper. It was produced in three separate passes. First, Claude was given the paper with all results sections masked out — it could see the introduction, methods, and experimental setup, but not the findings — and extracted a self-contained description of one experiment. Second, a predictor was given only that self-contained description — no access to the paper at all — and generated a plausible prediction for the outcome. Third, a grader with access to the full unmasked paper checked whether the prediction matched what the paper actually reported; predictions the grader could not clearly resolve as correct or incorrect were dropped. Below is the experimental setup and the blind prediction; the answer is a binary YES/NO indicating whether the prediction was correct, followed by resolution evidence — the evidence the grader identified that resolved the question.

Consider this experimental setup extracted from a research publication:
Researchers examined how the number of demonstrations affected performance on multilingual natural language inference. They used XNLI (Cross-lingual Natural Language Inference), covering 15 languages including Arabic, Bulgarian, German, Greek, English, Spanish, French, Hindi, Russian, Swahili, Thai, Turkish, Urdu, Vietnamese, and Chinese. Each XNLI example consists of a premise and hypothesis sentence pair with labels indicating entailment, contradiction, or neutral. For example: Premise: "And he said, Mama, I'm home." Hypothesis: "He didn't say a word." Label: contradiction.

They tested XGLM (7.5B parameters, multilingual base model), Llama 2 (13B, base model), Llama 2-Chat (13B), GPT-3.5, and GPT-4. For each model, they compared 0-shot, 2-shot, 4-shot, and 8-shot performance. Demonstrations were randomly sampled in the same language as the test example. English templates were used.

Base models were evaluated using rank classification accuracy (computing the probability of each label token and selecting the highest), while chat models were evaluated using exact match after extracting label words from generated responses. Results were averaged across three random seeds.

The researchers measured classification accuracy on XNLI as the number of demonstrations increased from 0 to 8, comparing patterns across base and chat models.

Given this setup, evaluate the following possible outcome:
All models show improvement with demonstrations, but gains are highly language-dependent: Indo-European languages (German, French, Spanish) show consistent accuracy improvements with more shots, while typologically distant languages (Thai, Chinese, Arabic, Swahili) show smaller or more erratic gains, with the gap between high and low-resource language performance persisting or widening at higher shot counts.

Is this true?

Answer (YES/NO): NO